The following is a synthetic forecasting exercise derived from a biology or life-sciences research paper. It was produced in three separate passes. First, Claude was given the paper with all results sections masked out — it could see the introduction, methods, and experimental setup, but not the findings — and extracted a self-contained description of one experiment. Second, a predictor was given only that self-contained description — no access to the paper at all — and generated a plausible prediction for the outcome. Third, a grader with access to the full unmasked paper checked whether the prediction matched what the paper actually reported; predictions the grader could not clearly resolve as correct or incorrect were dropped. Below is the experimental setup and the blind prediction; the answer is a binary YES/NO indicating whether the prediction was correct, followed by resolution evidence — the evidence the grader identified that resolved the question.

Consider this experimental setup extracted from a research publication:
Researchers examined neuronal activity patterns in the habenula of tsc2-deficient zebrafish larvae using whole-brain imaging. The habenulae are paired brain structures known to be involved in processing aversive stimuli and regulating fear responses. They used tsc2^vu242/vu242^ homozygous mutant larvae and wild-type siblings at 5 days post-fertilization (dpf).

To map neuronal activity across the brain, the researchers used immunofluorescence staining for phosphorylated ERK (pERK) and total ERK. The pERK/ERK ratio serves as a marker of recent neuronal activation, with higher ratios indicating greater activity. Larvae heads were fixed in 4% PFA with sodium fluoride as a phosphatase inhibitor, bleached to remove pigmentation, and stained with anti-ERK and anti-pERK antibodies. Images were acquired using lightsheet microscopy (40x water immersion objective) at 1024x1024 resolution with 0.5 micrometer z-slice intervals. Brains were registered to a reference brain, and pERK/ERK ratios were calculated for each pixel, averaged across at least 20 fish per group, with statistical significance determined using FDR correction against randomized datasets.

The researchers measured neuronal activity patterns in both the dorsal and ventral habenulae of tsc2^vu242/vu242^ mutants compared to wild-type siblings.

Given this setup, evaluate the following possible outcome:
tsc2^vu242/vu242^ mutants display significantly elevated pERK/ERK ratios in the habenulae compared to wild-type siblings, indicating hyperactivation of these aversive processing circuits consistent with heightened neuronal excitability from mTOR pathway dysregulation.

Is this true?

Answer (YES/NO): NO